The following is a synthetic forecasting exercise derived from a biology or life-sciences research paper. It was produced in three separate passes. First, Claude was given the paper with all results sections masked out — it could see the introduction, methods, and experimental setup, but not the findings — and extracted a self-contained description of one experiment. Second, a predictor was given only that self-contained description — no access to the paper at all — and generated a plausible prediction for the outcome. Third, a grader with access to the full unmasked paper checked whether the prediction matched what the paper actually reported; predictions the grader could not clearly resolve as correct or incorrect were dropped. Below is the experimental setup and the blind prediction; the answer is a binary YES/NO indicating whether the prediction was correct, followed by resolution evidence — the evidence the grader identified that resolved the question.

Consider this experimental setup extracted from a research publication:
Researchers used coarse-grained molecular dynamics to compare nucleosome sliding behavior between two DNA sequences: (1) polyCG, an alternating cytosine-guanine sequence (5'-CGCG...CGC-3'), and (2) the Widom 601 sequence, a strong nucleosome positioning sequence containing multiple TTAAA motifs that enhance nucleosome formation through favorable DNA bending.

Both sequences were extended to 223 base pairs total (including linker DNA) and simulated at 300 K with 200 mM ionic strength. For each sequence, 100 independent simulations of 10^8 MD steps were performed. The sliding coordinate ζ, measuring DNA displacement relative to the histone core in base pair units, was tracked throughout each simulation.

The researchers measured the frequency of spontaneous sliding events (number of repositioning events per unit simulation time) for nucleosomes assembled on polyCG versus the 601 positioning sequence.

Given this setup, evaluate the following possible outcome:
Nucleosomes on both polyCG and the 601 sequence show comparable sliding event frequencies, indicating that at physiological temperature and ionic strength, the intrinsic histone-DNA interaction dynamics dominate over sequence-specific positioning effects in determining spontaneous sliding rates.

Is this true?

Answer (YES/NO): NO